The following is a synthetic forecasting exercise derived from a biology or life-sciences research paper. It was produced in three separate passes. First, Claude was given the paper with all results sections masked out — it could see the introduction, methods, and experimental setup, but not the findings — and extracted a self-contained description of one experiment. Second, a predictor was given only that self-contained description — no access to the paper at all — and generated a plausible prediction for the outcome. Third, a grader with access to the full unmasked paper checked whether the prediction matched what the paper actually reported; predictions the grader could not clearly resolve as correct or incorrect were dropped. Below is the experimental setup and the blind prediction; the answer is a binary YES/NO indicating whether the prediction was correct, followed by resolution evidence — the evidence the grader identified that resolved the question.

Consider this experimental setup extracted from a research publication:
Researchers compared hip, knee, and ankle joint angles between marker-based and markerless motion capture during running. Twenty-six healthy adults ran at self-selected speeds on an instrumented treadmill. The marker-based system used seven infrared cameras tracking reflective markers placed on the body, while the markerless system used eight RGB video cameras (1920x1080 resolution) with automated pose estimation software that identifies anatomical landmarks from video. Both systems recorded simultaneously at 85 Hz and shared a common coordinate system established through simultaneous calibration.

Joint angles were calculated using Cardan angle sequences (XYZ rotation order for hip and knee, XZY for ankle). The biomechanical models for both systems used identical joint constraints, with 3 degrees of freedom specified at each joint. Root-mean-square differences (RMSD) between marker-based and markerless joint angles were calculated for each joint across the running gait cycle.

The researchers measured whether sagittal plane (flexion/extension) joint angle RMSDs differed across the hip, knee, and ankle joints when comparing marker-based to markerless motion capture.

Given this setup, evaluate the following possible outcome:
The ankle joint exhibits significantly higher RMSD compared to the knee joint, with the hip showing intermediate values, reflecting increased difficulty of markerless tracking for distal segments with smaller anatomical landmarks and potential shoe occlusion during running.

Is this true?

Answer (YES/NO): NO